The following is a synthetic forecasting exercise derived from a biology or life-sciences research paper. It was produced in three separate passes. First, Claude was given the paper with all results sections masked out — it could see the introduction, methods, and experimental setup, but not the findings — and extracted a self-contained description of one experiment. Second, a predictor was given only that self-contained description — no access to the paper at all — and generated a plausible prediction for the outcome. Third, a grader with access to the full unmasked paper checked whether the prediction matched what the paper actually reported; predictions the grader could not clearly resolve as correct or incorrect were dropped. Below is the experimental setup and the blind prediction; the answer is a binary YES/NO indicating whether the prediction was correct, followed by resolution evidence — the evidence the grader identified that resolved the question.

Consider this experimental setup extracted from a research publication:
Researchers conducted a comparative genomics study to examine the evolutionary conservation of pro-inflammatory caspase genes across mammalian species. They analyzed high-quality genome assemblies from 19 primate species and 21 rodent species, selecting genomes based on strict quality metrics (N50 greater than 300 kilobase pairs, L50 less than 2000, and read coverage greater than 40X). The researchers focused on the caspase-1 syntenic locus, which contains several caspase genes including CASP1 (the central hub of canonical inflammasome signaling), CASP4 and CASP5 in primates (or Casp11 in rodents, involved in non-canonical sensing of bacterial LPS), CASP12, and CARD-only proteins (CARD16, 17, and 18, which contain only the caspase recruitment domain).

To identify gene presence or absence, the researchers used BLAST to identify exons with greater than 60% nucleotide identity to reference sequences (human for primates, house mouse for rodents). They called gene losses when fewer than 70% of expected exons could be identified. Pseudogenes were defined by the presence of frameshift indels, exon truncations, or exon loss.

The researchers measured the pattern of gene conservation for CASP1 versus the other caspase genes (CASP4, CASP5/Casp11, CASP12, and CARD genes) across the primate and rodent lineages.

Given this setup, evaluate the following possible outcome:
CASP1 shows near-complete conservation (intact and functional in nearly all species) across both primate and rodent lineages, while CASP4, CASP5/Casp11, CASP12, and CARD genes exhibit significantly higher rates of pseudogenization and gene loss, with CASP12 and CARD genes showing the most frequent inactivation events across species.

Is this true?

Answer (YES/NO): NO